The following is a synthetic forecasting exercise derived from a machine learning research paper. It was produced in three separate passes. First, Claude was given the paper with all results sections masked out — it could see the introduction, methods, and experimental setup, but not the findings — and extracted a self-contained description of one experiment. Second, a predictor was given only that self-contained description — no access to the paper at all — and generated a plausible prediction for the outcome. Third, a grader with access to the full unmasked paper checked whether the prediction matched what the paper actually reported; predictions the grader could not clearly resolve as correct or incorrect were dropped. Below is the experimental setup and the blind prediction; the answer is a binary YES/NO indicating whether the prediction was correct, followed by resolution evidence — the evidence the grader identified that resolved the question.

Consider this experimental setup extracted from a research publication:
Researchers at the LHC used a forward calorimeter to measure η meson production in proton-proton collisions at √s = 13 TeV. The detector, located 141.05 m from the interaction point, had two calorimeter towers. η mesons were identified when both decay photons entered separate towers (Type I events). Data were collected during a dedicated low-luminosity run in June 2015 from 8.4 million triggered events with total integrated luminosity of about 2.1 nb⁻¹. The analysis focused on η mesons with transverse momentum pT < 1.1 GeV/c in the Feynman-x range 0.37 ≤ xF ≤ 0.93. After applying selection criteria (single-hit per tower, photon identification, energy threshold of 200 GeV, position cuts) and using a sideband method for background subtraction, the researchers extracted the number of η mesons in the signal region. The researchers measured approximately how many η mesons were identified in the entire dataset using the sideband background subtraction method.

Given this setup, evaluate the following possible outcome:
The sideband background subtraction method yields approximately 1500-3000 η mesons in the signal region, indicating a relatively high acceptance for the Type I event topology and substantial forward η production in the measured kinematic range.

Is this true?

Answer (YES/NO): YES